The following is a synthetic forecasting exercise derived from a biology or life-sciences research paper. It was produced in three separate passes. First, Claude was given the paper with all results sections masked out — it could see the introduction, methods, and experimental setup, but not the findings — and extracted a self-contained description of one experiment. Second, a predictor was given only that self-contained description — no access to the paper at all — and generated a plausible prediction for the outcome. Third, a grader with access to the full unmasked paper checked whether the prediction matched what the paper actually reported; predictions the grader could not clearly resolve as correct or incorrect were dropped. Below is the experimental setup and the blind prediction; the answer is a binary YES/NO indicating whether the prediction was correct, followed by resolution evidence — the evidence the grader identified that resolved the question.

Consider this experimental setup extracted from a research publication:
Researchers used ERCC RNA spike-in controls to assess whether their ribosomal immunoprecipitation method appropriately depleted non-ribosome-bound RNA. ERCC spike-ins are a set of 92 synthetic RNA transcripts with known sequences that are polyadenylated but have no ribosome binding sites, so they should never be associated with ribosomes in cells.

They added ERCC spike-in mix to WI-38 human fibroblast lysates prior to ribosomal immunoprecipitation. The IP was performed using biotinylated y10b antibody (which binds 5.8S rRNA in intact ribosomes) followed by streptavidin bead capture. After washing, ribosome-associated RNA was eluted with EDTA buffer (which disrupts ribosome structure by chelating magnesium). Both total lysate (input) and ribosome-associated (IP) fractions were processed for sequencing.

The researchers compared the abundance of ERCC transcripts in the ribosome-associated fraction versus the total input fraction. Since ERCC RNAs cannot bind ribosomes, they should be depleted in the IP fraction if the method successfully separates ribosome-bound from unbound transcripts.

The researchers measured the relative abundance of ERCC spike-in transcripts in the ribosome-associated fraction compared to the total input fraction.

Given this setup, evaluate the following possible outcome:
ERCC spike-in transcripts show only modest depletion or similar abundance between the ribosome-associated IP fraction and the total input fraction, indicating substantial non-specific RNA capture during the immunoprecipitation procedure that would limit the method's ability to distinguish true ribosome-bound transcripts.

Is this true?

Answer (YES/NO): NO